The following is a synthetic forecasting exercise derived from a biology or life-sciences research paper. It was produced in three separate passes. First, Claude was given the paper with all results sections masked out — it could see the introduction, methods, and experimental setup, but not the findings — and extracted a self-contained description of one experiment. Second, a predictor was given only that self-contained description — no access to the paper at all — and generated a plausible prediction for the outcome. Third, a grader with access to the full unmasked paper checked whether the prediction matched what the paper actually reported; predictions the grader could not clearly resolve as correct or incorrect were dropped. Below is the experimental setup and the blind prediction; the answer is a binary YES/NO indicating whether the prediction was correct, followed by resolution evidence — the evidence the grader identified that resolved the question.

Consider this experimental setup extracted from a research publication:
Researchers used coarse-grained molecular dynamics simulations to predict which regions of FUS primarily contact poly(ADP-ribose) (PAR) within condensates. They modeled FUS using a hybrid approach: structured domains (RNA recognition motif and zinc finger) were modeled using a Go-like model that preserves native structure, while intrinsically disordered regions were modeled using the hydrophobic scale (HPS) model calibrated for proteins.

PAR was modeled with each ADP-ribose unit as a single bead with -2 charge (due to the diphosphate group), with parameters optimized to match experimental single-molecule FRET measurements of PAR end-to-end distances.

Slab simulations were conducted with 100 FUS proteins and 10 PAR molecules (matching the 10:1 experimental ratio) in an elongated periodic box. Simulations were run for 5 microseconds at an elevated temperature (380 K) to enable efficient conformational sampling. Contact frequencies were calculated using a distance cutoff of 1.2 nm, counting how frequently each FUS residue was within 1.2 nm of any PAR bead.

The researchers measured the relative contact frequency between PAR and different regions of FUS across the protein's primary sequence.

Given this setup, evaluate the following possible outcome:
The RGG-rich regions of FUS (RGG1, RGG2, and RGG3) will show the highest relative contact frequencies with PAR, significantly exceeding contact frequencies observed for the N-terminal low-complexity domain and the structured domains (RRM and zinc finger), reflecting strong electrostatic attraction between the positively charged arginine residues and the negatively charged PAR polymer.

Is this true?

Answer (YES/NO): NO